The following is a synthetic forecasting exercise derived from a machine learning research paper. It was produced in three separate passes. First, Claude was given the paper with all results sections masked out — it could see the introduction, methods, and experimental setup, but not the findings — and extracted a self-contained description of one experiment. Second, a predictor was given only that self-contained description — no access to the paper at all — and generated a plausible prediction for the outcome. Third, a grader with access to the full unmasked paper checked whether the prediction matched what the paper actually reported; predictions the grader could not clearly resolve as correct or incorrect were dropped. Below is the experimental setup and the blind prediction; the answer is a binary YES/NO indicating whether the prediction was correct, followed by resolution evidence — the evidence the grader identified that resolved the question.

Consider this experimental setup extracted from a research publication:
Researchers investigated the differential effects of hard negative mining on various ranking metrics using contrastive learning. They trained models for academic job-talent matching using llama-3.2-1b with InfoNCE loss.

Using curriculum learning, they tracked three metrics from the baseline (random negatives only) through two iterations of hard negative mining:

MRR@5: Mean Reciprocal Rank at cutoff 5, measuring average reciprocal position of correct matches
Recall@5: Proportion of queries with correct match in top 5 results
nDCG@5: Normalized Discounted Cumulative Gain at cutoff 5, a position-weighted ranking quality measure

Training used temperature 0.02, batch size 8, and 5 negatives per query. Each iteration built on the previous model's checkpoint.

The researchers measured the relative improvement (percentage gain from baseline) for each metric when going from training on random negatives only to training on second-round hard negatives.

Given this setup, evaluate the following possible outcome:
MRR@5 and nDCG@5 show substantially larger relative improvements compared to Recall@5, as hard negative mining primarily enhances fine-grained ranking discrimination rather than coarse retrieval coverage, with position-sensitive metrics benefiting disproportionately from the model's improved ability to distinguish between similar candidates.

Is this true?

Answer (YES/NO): YES